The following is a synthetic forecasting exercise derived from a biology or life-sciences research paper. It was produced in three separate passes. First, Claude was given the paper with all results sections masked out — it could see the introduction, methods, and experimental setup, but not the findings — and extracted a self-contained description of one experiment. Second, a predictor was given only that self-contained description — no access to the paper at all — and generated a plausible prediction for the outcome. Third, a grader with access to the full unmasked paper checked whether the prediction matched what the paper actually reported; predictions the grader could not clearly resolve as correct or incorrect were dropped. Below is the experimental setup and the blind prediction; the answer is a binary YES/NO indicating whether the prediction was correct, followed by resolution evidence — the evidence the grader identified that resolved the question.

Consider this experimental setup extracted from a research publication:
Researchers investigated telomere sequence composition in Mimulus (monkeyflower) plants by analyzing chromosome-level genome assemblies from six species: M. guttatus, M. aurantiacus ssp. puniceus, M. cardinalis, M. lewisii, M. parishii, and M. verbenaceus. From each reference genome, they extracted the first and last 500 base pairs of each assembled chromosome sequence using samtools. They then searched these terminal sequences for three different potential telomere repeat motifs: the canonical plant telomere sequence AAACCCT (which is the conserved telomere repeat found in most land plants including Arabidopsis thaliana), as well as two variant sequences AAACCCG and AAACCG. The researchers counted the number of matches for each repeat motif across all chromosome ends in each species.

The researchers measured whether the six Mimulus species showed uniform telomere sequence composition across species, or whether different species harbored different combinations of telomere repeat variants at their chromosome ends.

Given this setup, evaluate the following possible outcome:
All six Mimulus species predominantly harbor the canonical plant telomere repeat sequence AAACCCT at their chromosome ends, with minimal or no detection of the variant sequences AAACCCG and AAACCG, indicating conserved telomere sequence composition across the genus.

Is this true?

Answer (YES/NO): NO